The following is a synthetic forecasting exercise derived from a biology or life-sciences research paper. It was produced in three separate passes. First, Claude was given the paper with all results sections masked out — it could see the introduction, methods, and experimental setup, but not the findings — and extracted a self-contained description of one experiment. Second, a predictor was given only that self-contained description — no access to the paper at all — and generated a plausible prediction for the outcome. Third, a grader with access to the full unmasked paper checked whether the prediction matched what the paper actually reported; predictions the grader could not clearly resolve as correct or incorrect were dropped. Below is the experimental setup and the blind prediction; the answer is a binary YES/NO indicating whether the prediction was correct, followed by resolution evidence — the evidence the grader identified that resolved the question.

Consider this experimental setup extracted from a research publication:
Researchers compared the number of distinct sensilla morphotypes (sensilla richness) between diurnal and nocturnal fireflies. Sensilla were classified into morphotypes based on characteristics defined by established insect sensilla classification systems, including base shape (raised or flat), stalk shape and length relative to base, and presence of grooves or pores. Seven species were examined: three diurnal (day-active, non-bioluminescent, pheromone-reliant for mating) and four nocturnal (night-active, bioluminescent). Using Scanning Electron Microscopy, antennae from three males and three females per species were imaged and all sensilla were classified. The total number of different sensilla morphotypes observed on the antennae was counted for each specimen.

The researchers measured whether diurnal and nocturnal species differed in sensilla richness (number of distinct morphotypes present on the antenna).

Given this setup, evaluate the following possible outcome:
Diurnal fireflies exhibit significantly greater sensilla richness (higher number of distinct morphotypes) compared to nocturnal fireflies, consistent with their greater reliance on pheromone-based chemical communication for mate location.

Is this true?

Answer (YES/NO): NO